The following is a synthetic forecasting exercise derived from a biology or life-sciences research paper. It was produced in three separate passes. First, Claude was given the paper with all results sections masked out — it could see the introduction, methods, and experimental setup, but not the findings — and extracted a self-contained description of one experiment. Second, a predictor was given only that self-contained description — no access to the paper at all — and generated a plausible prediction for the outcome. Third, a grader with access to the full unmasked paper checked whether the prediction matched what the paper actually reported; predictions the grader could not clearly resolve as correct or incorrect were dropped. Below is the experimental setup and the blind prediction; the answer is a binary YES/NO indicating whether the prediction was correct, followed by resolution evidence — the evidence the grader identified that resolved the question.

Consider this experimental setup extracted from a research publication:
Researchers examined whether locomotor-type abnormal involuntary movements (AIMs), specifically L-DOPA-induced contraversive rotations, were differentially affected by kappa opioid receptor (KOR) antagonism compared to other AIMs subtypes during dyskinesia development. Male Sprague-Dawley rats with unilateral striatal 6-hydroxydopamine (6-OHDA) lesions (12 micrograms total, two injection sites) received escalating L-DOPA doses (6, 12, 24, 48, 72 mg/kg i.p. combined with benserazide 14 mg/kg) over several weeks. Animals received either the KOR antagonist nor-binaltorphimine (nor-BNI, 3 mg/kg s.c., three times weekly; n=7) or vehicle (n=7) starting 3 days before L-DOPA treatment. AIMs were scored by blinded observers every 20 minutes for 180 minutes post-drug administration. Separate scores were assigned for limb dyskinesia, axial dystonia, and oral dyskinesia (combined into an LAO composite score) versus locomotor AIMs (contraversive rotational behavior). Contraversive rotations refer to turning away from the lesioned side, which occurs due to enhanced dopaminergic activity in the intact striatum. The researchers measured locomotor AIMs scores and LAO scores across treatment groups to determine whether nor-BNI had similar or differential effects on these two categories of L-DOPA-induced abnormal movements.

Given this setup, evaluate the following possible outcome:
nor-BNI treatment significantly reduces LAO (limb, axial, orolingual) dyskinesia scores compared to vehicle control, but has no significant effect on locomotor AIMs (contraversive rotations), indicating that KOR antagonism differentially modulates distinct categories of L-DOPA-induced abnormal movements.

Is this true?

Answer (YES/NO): NO